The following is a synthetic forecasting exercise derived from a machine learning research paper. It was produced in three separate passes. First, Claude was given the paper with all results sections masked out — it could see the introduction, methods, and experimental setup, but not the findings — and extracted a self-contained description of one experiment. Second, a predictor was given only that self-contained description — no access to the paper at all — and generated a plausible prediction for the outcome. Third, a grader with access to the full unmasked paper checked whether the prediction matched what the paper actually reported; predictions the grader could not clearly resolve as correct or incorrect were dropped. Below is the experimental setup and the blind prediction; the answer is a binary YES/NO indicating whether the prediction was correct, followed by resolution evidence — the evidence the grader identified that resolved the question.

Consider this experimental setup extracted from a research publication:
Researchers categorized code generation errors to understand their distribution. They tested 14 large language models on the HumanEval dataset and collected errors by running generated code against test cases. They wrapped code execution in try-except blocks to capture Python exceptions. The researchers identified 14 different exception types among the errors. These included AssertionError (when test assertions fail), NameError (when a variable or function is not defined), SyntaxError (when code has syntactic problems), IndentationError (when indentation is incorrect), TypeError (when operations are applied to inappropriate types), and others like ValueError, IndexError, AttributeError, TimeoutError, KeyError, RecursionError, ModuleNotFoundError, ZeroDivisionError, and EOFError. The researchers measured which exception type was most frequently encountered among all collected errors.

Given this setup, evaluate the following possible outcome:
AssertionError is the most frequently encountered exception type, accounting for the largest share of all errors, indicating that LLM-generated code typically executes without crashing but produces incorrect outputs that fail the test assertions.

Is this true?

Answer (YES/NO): YES